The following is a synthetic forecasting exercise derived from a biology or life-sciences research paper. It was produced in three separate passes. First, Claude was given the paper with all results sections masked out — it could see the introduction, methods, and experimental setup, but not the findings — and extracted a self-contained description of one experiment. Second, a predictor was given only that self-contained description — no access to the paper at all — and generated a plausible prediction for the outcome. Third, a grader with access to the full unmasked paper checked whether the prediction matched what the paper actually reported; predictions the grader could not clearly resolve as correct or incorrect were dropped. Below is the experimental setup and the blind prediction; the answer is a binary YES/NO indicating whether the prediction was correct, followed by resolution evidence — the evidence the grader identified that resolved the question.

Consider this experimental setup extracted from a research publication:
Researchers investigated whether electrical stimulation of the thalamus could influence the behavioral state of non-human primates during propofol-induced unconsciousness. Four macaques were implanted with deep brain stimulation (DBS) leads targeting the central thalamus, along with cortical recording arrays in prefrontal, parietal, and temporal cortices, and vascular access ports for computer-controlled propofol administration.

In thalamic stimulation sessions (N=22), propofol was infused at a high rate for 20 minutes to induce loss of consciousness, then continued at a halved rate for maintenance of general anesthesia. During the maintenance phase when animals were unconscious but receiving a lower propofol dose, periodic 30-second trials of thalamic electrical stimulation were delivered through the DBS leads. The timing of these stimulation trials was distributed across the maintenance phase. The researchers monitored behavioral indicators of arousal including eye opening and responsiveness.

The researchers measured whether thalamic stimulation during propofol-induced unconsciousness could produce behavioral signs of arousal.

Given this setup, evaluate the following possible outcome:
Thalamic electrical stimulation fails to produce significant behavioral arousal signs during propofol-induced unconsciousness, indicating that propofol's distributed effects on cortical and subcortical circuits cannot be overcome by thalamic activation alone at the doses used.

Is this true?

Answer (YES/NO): NO